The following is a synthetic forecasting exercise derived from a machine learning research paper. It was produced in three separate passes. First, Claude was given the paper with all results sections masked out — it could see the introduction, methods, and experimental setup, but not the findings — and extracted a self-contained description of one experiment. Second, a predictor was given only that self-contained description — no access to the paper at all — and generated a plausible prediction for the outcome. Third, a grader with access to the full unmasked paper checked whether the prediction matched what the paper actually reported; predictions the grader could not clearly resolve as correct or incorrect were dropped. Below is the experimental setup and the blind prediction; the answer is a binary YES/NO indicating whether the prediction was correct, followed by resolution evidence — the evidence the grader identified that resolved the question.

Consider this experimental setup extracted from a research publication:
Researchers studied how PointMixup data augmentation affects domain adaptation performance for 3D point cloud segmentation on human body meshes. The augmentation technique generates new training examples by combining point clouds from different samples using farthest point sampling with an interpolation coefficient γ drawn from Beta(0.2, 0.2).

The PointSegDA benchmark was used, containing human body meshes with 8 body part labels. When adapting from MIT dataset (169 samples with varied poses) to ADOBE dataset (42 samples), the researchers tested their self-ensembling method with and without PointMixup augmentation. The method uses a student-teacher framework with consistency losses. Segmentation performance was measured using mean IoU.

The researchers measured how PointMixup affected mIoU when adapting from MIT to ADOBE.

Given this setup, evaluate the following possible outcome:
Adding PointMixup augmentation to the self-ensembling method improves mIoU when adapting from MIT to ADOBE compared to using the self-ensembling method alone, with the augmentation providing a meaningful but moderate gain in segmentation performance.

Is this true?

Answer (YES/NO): NO